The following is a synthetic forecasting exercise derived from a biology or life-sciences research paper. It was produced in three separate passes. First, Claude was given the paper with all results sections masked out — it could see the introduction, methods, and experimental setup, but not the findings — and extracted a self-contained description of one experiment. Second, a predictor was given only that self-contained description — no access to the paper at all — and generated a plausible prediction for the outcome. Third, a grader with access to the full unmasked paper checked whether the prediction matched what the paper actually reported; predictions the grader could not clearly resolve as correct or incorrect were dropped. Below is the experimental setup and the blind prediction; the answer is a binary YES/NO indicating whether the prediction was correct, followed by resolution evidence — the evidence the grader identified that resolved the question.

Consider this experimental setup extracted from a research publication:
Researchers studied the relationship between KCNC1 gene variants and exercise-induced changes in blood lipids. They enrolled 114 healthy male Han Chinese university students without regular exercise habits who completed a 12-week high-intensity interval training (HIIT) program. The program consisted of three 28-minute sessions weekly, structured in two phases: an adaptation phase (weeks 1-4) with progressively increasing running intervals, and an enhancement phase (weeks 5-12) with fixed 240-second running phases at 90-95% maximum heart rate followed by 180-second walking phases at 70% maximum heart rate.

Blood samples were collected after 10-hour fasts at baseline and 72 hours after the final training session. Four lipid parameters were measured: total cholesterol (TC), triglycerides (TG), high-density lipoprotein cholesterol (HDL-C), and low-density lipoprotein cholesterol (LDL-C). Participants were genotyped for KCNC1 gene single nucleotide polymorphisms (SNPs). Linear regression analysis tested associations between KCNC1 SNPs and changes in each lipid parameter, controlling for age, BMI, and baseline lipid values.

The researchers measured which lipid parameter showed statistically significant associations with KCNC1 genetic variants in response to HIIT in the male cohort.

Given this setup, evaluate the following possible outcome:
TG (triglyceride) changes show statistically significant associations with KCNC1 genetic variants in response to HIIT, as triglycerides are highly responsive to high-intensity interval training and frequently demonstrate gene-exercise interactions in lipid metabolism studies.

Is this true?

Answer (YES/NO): NO